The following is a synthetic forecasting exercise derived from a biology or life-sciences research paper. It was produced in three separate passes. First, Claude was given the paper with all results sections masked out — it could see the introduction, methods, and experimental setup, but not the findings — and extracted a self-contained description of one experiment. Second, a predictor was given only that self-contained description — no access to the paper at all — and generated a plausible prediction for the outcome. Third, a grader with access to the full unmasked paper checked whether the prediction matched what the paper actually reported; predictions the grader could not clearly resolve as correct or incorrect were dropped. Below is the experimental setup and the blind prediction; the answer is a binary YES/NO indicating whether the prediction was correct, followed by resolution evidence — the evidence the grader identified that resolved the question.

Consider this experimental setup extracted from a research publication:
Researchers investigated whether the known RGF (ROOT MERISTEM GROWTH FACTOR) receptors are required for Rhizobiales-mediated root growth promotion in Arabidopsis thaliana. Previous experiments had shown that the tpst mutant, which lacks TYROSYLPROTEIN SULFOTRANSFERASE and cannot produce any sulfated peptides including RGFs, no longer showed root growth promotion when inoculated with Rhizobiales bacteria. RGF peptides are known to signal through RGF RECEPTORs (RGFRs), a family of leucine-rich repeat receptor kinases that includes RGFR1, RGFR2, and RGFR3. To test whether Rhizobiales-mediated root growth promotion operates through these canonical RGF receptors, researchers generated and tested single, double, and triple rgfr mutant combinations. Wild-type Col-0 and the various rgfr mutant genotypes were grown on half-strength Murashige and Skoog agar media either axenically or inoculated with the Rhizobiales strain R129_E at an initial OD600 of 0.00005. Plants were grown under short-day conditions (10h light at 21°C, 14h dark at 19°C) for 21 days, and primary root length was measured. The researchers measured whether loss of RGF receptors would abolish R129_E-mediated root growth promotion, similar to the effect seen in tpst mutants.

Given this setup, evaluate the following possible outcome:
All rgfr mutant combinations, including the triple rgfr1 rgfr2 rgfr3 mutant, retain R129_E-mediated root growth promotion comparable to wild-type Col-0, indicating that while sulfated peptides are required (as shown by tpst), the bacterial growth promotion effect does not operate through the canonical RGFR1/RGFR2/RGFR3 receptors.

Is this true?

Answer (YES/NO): YES